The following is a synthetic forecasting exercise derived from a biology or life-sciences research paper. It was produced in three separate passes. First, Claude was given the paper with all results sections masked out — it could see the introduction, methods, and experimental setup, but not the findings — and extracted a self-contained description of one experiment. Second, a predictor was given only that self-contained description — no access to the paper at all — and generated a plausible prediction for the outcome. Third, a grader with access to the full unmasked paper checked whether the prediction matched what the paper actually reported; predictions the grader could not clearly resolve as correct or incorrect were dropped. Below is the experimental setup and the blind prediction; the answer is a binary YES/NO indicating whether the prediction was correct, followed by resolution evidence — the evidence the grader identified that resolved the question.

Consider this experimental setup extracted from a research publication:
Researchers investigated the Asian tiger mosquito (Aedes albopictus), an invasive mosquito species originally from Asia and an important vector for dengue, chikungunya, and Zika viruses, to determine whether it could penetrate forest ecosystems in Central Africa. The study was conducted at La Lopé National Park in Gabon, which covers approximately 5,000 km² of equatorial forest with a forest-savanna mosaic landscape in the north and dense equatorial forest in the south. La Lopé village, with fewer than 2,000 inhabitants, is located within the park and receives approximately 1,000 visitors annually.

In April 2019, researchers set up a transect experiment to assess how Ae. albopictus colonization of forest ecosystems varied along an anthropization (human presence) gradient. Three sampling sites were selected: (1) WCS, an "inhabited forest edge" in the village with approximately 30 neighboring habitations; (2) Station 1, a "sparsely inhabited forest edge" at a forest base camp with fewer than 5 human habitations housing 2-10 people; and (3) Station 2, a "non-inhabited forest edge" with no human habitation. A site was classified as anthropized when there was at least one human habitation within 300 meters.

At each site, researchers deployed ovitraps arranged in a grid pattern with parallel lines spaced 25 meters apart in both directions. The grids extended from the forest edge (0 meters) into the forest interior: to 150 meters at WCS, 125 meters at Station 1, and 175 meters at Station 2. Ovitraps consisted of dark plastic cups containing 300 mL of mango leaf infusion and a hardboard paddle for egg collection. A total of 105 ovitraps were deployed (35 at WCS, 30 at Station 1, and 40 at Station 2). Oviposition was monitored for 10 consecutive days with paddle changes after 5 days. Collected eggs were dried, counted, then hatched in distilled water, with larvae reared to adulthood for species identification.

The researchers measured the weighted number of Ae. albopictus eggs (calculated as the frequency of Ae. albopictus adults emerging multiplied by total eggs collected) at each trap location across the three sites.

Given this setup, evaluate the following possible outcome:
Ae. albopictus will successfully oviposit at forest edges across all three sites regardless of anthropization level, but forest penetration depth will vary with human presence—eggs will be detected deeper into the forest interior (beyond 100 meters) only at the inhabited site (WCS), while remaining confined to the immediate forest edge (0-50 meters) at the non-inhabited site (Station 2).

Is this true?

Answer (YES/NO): NO